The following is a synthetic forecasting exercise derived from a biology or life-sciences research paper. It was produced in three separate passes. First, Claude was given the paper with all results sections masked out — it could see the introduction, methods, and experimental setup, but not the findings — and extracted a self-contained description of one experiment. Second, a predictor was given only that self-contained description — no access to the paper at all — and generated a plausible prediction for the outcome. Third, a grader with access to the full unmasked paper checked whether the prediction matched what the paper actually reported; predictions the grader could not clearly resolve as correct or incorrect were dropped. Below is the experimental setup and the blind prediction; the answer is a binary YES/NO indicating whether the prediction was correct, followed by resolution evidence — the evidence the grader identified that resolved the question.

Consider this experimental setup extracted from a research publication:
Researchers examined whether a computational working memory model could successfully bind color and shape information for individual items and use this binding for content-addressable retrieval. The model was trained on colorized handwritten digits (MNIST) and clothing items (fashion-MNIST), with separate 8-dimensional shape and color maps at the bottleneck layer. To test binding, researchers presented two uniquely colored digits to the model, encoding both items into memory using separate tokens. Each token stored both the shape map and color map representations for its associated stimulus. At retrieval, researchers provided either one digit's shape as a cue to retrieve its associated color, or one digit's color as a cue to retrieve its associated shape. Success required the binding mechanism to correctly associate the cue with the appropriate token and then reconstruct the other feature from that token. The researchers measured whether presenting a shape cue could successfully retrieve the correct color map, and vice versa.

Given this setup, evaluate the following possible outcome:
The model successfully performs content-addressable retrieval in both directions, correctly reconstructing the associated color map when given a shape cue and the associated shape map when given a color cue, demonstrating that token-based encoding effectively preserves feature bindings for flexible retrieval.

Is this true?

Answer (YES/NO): YES